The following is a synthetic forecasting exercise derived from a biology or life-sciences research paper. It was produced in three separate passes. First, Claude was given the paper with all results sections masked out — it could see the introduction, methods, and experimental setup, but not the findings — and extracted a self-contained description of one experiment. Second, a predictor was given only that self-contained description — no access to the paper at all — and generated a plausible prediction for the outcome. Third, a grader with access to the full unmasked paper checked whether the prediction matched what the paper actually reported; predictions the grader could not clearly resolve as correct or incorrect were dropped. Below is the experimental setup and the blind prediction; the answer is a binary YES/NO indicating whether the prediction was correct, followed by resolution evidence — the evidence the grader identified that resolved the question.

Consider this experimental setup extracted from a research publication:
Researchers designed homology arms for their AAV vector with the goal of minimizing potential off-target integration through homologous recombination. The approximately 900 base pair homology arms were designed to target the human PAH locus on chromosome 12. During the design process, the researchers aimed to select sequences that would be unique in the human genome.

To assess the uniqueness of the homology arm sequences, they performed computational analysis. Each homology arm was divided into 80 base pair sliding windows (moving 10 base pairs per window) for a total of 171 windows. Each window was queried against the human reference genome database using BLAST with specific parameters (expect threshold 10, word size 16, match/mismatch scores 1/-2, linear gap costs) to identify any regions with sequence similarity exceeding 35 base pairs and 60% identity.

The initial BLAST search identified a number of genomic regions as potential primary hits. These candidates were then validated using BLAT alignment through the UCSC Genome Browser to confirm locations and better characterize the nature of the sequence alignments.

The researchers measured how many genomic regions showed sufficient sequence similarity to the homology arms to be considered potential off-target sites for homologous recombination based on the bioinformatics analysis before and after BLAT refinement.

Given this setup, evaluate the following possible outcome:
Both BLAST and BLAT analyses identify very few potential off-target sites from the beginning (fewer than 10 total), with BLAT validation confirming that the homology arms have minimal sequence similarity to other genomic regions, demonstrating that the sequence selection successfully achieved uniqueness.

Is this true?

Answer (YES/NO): NO